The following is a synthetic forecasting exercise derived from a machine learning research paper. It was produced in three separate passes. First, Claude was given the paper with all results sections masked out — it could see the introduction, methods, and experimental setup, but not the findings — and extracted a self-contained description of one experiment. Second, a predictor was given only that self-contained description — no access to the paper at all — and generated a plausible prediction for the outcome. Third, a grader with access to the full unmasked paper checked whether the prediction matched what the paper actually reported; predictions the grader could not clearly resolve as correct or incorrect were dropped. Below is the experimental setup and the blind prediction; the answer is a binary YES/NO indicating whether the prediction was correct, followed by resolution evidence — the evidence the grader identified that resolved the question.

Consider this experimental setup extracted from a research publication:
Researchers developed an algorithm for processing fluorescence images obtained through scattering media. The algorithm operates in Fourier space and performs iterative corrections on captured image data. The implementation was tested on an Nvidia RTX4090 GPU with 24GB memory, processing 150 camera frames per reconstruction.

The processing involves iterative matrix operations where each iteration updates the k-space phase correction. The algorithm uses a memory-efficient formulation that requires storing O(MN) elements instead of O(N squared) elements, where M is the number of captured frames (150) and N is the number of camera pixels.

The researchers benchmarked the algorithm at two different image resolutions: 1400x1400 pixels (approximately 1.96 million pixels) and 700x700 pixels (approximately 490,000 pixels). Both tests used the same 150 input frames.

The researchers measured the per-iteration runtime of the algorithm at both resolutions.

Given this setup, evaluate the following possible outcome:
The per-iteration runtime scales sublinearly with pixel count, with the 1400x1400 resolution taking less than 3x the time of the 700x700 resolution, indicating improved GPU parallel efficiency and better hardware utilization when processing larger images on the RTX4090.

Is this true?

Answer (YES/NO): NO